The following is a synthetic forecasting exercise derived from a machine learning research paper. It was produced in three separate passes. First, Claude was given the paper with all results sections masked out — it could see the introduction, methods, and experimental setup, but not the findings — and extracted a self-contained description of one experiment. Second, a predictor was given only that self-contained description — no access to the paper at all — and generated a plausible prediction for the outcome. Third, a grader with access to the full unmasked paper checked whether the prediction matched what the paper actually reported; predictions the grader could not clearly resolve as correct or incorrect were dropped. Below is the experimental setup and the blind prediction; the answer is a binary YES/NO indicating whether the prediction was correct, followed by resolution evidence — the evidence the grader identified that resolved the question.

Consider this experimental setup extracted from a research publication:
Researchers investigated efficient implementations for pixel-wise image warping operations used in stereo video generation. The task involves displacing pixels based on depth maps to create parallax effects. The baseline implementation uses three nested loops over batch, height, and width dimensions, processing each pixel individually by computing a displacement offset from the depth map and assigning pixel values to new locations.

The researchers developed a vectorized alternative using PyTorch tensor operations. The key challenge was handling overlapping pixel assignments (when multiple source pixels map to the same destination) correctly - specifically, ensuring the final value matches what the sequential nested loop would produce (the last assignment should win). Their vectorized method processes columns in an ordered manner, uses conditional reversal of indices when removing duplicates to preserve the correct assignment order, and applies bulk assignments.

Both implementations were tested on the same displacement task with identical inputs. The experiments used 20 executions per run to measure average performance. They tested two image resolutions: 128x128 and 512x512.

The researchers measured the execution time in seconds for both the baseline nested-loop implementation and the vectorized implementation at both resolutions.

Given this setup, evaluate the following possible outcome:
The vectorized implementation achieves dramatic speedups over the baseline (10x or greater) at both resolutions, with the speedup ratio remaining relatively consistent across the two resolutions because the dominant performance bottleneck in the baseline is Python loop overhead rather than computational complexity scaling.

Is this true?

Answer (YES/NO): NO